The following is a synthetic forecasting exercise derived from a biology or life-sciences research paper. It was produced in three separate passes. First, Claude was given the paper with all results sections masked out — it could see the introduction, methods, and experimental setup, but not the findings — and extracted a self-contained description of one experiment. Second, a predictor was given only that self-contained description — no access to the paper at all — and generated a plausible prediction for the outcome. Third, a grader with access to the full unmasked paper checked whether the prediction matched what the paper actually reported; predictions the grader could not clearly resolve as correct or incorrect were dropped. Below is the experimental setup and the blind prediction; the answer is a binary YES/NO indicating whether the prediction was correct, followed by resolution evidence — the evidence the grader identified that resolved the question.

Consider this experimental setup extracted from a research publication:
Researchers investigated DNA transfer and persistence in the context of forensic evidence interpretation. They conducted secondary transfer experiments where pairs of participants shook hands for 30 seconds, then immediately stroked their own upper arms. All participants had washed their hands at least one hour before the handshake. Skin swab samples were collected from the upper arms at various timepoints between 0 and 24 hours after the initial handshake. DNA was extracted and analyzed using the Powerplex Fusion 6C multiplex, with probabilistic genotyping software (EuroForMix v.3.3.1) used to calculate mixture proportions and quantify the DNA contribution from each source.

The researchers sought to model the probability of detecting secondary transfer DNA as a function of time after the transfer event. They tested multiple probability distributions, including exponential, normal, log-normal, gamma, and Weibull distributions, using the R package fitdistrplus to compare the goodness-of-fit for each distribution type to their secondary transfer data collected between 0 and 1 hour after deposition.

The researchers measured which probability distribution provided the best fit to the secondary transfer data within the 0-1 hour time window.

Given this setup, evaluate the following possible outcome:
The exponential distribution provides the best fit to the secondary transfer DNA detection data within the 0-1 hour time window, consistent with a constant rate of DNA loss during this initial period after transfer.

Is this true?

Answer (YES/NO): YES